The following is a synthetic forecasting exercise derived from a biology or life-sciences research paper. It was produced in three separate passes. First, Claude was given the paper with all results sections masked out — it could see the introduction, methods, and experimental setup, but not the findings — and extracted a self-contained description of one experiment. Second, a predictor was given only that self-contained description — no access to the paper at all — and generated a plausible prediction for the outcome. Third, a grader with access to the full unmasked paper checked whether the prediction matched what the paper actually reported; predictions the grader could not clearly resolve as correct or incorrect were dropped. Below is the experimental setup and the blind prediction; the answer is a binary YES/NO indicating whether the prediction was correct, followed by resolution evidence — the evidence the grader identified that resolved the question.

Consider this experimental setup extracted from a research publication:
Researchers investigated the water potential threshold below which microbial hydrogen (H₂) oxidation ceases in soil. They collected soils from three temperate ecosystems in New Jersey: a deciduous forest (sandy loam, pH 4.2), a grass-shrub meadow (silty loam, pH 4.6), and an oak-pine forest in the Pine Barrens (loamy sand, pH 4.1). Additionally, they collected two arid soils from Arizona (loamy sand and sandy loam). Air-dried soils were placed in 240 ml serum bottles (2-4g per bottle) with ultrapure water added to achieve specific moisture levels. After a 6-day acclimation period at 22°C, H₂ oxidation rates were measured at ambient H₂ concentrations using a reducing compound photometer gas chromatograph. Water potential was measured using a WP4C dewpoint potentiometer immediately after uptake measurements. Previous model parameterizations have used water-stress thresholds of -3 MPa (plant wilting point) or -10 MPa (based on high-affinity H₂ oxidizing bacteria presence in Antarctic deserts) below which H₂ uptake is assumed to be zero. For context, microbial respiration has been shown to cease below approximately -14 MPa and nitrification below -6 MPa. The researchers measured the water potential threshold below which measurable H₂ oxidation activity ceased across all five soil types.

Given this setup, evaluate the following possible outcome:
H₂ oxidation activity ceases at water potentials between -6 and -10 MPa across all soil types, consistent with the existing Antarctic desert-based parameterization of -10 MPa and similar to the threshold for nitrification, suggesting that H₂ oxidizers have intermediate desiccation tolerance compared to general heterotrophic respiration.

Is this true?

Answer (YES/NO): NO